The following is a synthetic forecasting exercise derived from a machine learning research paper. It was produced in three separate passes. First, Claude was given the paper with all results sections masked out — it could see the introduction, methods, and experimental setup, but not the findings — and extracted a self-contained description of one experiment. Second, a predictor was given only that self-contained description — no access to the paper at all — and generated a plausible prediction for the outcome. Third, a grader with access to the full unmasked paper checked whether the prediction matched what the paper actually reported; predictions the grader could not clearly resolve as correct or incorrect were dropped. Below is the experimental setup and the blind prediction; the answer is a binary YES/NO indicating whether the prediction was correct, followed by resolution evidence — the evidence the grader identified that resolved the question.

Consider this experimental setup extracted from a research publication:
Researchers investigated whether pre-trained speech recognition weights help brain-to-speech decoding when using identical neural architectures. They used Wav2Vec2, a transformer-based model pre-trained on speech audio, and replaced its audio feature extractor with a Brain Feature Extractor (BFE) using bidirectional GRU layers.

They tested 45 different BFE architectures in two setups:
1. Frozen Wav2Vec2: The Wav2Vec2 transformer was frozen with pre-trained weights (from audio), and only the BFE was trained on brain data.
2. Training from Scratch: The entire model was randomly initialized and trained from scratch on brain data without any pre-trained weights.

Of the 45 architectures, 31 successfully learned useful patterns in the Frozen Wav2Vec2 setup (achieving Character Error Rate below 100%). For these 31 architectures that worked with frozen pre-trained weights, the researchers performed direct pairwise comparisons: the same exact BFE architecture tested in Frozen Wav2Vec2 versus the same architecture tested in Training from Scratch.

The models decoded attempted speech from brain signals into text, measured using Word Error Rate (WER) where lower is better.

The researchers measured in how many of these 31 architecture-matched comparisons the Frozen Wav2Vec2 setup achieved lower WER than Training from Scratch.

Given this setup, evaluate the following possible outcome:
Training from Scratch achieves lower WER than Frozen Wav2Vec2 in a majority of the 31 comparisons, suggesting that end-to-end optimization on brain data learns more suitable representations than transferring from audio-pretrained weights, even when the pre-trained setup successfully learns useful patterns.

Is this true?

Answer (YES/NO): NO